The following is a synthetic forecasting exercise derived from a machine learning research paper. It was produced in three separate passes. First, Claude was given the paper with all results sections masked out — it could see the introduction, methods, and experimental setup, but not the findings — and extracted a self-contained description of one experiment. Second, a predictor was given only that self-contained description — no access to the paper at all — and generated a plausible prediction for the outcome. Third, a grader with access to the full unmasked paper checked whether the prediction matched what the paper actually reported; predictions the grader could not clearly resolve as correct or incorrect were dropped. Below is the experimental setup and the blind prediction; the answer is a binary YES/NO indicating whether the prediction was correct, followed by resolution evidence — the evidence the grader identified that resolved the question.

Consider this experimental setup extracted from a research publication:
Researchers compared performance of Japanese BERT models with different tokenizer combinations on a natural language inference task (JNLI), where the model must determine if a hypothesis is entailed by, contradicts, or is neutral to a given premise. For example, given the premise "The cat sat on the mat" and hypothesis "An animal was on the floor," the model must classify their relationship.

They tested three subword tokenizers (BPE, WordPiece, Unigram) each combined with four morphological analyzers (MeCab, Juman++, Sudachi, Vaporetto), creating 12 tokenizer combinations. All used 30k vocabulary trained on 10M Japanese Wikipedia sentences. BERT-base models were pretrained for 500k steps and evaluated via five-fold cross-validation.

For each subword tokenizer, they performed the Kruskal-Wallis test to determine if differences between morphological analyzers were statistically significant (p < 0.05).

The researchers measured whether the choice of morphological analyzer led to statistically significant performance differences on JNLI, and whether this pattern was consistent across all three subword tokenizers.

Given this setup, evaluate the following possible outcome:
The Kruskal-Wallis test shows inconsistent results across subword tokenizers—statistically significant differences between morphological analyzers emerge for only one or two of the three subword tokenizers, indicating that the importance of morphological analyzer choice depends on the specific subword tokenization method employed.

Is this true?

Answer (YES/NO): YES